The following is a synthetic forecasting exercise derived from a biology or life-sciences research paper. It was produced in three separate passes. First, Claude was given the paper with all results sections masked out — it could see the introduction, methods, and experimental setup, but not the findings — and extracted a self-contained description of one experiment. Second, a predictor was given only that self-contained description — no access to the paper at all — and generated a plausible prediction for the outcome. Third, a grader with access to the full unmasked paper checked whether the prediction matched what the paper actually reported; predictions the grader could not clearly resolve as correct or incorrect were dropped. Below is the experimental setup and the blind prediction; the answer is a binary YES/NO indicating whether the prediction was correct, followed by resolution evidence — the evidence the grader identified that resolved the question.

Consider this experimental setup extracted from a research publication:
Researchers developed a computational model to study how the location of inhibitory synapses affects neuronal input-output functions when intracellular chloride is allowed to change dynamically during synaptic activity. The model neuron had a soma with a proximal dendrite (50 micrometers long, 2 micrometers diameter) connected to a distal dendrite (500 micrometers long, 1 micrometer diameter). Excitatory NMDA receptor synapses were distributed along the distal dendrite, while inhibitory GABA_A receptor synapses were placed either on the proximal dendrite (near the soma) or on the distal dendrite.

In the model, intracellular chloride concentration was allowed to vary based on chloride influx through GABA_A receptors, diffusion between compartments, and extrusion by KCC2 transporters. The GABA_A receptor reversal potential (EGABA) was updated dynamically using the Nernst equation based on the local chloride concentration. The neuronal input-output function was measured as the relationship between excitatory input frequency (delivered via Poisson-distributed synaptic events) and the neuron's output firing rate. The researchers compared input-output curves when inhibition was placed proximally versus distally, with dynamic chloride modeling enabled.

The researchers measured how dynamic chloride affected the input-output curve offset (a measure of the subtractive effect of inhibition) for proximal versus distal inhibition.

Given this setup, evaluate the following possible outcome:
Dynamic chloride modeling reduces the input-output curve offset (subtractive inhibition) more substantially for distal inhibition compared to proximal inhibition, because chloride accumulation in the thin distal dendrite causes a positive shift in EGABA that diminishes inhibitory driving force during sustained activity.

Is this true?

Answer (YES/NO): YES